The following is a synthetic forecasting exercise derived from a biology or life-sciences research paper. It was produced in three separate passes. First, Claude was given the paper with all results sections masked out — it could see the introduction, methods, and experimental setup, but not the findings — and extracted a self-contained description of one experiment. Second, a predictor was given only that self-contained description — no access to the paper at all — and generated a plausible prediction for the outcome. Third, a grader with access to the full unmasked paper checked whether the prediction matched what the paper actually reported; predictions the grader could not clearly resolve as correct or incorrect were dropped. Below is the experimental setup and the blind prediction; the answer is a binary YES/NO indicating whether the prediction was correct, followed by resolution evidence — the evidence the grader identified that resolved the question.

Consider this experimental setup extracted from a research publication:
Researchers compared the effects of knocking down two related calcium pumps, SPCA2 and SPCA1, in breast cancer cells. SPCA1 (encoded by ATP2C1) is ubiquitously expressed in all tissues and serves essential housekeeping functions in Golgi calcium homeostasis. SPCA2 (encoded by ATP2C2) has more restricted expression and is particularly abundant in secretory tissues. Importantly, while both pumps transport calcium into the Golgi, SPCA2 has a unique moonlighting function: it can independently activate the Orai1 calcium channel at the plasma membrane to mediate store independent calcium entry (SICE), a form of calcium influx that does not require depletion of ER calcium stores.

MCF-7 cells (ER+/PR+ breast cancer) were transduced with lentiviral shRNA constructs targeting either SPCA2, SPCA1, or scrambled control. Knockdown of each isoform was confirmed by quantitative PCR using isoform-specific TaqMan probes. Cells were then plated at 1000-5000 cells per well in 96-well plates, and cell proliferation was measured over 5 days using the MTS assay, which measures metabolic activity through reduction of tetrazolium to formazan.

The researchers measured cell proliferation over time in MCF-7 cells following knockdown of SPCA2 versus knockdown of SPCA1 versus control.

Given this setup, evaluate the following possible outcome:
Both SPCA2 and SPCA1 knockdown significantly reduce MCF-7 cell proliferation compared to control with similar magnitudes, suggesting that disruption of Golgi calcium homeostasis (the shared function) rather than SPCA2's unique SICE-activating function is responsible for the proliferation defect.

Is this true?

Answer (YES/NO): NO